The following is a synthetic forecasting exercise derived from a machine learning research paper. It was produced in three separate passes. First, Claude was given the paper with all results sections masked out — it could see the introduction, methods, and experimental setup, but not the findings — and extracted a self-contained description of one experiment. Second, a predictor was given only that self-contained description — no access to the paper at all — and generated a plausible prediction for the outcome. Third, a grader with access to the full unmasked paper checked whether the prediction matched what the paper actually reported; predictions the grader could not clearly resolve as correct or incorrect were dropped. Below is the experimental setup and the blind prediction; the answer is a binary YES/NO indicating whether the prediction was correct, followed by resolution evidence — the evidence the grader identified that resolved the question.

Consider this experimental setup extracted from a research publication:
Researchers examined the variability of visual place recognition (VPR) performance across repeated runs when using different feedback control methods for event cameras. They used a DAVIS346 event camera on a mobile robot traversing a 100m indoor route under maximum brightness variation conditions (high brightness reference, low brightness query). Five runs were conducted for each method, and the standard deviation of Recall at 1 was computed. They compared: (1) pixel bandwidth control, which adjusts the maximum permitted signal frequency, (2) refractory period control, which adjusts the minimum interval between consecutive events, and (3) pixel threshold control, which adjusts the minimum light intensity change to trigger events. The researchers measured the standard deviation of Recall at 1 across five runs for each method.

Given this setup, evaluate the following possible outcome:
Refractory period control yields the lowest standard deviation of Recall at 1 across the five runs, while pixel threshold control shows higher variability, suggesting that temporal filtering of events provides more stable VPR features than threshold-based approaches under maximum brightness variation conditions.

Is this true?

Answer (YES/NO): NO